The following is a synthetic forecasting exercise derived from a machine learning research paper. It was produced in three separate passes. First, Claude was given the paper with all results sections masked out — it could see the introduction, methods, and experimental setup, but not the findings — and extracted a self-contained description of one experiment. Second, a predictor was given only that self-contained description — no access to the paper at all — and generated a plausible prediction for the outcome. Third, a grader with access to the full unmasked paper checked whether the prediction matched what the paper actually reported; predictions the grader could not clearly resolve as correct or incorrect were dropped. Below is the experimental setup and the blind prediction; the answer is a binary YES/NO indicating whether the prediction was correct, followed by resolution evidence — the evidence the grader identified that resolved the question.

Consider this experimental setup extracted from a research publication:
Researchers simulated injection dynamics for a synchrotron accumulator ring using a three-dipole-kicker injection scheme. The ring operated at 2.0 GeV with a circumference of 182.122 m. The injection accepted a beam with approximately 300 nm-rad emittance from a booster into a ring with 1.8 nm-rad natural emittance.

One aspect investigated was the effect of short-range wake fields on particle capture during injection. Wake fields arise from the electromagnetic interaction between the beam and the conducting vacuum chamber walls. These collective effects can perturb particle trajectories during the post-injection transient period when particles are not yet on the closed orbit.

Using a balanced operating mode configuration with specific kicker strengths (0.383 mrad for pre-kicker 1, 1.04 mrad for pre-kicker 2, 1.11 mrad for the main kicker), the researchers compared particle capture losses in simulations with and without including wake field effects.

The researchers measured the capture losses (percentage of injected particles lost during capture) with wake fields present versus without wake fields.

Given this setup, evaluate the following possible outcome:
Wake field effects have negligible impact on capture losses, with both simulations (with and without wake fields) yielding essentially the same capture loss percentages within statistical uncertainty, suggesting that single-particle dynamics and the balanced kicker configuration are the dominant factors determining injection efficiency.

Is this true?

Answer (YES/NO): NO